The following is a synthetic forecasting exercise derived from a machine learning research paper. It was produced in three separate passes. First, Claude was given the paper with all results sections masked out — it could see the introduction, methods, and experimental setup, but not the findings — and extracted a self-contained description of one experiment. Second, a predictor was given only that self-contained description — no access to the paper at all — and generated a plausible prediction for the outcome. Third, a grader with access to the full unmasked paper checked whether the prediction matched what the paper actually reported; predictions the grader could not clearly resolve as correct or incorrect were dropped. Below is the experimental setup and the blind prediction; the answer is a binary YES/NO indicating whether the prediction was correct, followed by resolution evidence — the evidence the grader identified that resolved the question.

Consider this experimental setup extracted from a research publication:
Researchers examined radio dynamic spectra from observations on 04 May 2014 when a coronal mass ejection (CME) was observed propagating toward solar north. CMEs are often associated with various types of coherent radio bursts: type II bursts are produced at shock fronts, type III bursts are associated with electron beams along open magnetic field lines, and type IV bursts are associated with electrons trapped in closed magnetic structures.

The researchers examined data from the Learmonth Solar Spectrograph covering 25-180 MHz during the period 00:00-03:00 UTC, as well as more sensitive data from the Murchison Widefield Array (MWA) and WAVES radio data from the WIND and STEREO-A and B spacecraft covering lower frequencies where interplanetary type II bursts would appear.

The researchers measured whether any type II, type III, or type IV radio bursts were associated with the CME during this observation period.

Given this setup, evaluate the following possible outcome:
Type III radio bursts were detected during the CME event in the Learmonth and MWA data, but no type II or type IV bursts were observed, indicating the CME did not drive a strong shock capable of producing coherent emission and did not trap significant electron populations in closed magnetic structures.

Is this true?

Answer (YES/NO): NO